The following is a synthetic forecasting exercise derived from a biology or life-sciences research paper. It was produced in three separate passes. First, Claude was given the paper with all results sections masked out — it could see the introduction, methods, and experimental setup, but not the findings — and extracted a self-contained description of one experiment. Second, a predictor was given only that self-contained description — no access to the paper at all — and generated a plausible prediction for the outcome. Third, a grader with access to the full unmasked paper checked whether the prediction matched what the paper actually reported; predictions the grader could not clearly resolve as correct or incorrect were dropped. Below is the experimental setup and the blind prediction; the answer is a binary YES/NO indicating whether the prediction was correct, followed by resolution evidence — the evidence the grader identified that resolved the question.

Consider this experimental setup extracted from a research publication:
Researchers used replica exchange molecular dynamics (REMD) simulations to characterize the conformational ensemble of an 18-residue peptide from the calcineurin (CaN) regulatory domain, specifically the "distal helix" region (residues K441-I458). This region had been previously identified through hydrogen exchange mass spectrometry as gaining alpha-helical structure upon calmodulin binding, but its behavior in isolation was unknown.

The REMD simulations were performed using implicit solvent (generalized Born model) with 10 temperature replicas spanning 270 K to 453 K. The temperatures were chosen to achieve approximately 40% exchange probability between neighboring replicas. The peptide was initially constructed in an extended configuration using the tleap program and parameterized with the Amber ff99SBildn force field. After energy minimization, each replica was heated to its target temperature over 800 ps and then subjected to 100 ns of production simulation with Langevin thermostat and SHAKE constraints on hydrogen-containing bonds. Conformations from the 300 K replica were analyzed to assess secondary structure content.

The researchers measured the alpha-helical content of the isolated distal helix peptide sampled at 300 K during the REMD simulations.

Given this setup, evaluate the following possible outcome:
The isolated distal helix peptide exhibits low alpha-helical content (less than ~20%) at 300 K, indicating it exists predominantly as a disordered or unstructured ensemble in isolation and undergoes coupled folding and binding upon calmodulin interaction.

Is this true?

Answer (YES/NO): NO